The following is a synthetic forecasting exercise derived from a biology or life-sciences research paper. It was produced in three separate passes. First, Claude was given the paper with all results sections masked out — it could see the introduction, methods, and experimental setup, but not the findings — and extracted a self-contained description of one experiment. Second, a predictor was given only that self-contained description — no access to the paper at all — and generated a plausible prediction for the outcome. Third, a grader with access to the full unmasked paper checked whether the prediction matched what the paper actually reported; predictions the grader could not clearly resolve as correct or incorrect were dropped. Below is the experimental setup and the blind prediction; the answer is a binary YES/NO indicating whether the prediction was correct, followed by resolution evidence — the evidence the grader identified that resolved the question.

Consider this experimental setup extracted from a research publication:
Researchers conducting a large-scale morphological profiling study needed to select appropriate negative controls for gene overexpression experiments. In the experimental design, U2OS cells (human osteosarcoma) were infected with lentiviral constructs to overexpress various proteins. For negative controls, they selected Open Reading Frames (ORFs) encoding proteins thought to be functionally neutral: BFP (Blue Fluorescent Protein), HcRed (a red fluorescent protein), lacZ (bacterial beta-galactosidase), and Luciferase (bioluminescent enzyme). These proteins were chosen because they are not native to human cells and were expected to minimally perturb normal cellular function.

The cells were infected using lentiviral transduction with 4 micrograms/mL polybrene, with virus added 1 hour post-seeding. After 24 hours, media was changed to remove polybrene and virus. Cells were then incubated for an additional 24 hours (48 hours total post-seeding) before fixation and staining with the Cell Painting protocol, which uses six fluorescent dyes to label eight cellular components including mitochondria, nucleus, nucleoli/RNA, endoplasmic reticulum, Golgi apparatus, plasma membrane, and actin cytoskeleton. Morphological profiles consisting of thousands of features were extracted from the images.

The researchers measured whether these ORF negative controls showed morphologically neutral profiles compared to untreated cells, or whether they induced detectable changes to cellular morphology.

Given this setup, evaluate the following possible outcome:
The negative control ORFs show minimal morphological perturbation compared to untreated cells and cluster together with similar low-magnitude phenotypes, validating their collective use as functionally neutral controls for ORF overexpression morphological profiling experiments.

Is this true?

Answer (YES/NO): NO